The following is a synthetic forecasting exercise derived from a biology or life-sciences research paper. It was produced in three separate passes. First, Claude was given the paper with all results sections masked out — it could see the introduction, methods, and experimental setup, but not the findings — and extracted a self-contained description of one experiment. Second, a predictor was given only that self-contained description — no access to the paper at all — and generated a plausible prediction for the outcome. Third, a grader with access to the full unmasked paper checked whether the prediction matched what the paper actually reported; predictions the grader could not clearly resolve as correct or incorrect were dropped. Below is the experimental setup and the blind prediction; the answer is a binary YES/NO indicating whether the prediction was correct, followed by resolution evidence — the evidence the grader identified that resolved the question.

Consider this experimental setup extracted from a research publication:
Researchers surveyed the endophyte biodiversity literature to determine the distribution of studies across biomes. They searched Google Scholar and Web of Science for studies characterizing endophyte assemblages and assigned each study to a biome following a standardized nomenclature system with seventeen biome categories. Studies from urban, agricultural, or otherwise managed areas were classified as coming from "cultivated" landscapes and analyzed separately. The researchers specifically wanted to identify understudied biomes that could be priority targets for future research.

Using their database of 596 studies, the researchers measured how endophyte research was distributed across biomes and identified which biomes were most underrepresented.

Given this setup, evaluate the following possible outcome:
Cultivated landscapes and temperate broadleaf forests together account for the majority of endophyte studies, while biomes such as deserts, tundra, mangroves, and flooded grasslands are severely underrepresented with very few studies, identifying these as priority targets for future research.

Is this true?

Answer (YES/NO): NO